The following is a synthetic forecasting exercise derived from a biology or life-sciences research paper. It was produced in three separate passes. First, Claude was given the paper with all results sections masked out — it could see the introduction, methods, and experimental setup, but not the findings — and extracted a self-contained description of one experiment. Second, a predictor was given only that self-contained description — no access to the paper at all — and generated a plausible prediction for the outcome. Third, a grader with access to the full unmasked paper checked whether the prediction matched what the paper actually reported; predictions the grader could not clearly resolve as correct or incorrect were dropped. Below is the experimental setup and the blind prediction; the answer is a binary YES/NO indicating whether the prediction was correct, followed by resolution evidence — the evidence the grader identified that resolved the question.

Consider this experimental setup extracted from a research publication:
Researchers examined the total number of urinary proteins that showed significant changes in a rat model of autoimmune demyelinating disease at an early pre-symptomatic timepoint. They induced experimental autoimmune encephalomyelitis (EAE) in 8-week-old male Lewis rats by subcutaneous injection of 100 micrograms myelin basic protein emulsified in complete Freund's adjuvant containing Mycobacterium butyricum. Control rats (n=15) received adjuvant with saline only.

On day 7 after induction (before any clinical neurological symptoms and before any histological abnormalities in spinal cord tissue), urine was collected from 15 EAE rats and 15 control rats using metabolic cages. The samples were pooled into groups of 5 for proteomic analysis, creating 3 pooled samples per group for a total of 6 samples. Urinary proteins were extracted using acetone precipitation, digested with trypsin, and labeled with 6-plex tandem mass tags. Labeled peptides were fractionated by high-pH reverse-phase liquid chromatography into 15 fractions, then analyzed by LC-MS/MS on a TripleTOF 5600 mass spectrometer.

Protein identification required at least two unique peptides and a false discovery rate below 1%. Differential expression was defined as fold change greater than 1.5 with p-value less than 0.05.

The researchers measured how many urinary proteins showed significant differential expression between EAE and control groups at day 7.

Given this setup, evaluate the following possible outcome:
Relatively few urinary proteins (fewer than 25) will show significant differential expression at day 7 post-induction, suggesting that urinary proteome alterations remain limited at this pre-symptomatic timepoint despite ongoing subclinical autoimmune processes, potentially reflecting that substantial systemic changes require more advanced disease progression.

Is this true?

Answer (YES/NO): NO